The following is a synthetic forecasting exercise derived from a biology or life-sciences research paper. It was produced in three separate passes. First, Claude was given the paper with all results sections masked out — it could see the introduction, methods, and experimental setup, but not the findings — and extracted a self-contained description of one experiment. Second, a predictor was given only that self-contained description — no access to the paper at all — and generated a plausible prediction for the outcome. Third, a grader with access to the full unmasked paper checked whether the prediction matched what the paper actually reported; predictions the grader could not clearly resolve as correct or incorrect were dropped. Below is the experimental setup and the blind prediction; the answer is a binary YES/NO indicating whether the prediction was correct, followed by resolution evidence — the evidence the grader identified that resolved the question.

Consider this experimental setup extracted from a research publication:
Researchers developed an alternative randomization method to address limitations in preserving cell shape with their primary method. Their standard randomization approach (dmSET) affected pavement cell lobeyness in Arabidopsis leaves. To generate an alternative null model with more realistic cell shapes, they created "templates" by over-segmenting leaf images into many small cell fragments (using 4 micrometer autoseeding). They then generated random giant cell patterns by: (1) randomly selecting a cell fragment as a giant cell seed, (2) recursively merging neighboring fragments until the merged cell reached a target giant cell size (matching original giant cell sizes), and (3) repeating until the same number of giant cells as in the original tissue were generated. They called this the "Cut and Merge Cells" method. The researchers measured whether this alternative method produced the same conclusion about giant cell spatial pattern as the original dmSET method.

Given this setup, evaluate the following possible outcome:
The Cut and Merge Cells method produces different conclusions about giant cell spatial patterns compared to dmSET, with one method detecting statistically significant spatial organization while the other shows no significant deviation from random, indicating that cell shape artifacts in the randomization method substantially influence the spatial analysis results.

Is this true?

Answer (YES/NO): NO